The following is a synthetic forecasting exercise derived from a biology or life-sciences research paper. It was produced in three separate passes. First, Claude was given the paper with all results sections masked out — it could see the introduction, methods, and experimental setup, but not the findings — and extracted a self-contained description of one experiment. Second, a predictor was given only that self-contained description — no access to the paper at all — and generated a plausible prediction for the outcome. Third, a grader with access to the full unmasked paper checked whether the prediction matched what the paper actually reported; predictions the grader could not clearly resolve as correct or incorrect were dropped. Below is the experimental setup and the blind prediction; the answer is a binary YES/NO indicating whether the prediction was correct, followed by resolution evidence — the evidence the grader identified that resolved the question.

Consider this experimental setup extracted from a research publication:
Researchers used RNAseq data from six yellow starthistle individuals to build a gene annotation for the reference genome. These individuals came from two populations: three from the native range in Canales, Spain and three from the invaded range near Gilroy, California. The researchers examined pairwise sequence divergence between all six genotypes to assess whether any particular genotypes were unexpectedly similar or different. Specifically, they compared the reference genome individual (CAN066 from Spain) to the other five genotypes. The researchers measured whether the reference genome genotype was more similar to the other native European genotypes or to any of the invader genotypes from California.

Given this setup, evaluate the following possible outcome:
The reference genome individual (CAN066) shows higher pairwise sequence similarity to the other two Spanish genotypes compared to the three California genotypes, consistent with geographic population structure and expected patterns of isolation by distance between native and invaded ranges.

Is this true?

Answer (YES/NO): NO